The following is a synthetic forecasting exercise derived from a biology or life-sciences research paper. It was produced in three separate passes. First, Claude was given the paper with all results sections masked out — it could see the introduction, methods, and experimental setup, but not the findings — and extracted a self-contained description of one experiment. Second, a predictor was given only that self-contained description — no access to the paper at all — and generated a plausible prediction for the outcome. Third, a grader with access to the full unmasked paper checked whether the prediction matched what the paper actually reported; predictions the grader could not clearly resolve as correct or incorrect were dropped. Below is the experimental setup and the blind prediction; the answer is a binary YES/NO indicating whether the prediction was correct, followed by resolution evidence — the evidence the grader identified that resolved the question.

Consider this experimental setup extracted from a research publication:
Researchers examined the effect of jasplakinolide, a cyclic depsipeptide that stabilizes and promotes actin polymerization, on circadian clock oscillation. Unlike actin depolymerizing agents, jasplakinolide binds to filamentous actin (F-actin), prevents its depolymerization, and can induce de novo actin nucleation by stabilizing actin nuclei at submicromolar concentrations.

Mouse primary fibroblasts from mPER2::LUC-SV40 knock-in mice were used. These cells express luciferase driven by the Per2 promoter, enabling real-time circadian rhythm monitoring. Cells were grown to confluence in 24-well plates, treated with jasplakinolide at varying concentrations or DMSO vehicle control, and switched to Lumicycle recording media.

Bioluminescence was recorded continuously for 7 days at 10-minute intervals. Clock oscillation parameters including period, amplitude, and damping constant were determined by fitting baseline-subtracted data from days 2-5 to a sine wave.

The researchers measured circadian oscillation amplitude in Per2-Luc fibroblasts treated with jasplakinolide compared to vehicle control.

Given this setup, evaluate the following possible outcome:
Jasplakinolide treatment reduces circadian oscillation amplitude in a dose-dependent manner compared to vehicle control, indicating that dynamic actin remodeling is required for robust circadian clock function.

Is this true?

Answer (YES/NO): NO